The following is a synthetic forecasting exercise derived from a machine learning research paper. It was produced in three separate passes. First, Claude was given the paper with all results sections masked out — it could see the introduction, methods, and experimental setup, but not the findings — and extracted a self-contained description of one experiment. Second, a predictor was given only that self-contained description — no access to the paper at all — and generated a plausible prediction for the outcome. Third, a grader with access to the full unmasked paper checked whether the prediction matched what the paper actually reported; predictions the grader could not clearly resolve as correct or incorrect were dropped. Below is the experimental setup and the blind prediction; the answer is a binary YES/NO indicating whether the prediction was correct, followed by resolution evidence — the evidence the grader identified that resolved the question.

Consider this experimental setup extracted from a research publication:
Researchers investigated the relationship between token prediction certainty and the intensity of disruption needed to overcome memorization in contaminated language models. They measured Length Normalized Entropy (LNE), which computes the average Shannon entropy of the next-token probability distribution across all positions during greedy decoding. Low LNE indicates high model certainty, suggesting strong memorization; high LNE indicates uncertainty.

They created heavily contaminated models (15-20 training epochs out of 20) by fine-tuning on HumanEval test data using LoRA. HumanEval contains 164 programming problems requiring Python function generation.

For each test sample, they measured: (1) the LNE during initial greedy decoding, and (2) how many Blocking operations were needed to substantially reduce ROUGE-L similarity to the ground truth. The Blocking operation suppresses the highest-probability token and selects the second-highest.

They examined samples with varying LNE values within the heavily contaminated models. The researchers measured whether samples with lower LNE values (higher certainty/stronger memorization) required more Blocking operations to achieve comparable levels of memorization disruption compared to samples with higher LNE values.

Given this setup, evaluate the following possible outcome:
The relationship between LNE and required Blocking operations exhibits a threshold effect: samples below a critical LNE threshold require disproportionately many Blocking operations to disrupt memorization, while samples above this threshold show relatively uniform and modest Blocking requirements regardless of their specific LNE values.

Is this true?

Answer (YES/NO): NO